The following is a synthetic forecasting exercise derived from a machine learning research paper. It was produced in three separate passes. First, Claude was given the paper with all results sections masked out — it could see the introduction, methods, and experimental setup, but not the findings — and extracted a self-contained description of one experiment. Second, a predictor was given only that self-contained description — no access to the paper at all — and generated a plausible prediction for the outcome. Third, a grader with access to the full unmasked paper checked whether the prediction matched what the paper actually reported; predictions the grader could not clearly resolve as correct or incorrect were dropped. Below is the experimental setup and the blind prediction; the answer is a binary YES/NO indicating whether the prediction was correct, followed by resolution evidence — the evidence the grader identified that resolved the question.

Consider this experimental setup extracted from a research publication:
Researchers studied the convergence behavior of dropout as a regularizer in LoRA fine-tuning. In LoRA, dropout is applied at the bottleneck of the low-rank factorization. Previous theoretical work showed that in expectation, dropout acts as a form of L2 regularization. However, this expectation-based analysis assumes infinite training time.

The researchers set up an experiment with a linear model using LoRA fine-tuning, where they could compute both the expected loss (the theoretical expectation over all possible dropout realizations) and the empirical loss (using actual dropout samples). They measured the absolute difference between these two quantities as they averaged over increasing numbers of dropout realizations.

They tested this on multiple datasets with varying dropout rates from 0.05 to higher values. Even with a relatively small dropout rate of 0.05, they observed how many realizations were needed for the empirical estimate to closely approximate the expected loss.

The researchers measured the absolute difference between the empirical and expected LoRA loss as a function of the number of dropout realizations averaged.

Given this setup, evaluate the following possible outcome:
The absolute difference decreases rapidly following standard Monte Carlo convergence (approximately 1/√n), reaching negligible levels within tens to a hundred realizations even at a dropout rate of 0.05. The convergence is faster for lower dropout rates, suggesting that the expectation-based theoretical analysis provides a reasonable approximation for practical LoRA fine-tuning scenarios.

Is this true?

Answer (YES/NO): NO